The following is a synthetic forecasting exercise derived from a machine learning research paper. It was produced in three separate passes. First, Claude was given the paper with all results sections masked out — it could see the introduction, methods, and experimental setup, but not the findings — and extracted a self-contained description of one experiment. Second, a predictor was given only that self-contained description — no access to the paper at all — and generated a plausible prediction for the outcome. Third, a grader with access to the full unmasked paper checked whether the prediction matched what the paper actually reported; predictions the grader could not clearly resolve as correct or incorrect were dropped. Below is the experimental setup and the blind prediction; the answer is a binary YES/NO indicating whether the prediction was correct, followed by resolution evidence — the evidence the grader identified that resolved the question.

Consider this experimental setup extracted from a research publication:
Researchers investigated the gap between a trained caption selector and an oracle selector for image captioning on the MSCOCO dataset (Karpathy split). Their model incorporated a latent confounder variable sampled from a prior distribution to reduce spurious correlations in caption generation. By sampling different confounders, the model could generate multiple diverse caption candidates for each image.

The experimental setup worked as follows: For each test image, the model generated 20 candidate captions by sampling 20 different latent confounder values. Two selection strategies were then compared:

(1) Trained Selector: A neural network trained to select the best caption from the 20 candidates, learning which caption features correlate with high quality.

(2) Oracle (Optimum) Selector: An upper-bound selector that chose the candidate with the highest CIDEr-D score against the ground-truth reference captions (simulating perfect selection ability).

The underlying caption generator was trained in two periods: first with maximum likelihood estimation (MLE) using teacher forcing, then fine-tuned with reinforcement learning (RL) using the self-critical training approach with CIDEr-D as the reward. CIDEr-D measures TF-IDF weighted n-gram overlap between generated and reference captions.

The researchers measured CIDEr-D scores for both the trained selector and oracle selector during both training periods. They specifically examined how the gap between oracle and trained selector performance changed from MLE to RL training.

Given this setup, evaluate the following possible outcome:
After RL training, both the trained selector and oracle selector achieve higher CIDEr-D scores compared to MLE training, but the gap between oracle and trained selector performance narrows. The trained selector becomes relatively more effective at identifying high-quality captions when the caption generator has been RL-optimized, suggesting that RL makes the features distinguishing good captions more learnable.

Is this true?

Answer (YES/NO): NO